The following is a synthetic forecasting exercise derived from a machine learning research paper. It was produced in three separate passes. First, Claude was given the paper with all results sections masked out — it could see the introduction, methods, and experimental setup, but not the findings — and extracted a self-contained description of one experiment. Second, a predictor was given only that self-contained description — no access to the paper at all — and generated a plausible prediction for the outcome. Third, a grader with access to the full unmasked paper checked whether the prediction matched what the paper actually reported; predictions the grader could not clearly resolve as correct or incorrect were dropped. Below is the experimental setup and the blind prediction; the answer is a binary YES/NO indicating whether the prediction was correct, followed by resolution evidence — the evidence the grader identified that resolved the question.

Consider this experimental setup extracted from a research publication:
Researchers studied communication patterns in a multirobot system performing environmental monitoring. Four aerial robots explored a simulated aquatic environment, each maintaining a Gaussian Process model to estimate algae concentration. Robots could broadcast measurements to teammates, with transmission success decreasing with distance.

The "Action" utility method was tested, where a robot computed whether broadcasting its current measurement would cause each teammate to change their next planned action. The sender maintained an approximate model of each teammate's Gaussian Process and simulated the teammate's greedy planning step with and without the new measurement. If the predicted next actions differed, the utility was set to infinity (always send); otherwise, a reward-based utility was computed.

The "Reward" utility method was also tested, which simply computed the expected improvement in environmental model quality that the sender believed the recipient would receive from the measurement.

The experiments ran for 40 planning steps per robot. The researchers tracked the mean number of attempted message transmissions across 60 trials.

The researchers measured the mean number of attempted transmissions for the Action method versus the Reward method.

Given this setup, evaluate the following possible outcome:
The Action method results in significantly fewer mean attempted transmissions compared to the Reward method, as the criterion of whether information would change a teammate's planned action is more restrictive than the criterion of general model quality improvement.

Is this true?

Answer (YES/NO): NO